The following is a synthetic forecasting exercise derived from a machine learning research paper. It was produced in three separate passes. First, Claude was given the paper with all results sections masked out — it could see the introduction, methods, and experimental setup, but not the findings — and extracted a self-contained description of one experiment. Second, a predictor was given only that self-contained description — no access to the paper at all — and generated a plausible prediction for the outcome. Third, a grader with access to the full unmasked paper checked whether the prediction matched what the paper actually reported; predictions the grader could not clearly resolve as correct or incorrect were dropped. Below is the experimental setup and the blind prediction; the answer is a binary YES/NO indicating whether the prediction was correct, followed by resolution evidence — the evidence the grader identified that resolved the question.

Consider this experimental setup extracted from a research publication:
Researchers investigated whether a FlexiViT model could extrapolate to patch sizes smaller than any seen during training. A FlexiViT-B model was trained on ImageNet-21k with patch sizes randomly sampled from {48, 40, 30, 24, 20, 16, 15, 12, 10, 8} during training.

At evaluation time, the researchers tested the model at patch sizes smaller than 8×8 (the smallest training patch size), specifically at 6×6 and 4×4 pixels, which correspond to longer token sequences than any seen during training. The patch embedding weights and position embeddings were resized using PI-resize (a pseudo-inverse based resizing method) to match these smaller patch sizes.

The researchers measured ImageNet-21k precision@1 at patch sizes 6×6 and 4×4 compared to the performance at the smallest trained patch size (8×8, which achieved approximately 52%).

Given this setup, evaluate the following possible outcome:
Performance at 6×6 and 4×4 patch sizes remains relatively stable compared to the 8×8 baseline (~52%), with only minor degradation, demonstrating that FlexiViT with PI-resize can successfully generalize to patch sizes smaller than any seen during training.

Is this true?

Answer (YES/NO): NO